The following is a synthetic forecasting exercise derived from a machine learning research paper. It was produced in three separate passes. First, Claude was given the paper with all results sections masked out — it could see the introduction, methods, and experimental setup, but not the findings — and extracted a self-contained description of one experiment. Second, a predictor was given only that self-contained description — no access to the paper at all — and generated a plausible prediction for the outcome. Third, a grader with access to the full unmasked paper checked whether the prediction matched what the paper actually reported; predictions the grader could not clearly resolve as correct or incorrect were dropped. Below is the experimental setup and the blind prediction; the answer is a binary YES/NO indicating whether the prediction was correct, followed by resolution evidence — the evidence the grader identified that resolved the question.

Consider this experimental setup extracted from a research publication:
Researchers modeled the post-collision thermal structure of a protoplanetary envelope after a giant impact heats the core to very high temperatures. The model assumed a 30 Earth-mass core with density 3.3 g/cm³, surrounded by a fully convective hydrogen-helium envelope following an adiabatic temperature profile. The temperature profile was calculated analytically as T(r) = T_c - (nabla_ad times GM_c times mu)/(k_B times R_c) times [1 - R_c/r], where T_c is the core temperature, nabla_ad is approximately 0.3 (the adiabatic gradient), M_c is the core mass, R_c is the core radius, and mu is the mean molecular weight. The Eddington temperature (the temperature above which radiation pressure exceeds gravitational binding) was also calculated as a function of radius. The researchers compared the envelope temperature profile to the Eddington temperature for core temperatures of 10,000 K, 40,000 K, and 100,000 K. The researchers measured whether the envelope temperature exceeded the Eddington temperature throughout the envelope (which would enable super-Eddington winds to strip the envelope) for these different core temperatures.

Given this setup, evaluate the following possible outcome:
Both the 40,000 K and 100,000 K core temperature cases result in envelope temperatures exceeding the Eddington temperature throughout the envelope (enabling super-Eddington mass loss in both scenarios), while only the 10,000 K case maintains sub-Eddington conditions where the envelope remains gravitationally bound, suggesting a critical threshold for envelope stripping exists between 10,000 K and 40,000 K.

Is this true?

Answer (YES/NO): NO